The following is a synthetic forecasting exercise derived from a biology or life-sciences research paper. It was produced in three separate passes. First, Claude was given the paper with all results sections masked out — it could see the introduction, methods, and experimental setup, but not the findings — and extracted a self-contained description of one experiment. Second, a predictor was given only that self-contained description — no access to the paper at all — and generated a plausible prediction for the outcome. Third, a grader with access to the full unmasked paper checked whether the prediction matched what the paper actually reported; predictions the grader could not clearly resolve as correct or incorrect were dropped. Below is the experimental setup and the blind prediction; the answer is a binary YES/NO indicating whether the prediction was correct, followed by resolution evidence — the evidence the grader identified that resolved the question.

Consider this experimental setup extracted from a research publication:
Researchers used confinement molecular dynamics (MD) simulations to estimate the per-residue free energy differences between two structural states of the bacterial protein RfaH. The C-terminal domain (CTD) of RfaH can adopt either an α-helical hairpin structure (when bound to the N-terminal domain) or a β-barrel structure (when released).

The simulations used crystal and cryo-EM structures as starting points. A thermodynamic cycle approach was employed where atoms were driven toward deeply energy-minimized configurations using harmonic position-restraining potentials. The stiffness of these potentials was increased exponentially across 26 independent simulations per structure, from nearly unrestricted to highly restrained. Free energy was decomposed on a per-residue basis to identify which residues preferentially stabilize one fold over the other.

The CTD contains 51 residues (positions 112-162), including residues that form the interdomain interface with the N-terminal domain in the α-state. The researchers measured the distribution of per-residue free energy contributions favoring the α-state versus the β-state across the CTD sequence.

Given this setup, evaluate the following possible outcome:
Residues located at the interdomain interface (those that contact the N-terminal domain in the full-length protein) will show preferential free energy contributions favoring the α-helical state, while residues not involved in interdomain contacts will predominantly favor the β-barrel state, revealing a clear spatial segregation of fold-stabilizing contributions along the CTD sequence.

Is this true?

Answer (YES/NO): NO